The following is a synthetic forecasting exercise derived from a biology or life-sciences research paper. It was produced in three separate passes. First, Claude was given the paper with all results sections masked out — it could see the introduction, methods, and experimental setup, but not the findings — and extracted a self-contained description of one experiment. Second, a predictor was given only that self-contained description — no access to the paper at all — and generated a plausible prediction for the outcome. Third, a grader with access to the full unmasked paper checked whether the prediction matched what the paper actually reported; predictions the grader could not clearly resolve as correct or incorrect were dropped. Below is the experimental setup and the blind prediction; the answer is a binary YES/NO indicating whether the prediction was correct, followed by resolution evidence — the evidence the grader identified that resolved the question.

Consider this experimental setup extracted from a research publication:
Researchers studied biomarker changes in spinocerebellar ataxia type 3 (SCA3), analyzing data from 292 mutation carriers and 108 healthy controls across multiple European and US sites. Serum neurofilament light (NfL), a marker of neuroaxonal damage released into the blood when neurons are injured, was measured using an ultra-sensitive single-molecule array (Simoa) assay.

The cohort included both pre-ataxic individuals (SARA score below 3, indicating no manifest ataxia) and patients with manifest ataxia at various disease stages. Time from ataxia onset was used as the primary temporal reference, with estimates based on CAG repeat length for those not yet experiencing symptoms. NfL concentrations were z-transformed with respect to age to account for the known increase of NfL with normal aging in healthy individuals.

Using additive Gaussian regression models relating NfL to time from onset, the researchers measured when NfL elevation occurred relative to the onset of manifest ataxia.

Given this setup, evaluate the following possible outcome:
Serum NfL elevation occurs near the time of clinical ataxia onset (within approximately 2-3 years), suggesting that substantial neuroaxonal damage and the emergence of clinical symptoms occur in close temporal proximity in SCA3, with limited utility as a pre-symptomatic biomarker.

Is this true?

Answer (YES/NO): NO